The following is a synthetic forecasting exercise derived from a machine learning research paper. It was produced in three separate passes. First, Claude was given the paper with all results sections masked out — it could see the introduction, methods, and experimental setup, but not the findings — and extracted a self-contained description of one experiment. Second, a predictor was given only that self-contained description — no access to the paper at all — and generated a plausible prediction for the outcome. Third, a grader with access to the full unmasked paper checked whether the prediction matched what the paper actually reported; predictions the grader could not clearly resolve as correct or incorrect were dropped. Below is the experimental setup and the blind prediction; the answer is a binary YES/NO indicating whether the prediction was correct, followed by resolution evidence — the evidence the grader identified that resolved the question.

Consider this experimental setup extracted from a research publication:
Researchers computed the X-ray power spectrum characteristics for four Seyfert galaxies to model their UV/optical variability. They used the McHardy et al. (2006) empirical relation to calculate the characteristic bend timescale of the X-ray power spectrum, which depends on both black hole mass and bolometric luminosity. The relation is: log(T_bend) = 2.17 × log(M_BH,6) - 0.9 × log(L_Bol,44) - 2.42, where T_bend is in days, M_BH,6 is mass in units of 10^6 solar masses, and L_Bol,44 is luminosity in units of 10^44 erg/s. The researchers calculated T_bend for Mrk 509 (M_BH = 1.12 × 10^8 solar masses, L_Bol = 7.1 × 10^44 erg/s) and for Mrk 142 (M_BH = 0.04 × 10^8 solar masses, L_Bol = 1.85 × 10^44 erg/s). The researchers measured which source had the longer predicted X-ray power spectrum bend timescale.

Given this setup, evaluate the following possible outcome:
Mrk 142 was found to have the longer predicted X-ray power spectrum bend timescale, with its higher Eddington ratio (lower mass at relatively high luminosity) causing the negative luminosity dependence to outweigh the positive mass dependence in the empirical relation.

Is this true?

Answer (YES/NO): NO